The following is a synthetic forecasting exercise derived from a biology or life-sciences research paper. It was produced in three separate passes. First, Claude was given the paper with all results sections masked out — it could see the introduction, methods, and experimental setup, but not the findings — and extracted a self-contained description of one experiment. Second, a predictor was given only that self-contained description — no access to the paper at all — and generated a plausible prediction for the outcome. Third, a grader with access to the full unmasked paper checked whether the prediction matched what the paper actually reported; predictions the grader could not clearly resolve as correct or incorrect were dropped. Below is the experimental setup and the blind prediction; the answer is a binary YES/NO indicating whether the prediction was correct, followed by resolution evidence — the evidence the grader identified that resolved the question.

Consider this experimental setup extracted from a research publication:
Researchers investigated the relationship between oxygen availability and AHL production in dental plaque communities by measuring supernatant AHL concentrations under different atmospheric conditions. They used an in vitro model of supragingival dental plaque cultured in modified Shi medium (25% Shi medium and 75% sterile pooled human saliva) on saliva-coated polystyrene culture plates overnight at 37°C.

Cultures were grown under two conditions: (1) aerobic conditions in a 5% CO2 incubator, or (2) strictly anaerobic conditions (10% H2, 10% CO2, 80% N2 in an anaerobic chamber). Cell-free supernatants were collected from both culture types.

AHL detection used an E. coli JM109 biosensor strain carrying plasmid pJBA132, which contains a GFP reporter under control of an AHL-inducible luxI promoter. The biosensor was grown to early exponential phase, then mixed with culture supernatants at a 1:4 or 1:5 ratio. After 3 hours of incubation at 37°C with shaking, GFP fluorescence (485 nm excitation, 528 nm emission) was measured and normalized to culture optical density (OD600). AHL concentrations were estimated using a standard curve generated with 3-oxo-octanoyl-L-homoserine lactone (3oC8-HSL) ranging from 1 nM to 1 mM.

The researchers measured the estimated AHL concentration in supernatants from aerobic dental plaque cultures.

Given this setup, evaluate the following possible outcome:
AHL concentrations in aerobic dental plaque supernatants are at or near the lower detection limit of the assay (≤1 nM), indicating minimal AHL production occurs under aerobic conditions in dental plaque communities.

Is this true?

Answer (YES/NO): NO